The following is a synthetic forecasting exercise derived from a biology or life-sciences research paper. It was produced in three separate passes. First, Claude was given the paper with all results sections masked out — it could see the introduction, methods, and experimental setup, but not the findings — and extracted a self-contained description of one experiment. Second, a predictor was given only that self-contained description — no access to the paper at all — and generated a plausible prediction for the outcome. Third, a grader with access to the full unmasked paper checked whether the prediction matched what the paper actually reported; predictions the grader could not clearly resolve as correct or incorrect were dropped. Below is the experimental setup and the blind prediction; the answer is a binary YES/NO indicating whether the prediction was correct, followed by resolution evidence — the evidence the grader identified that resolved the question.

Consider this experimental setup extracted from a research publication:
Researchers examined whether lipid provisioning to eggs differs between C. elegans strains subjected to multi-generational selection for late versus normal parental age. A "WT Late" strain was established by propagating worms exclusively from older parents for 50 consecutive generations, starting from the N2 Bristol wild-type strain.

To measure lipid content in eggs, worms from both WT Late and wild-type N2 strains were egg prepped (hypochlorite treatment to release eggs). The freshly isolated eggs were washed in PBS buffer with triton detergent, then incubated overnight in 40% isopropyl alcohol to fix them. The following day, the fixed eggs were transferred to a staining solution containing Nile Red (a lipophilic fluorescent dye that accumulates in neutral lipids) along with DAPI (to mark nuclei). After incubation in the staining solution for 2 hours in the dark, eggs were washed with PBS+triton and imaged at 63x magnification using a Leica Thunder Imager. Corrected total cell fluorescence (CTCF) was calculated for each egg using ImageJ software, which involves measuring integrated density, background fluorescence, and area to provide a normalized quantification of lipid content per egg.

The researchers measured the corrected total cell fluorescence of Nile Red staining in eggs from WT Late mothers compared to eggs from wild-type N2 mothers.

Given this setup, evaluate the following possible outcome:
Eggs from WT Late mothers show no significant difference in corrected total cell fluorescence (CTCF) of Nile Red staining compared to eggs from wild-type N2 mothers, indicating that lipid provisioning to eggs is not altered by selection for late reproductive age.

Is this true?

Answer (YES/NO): NO